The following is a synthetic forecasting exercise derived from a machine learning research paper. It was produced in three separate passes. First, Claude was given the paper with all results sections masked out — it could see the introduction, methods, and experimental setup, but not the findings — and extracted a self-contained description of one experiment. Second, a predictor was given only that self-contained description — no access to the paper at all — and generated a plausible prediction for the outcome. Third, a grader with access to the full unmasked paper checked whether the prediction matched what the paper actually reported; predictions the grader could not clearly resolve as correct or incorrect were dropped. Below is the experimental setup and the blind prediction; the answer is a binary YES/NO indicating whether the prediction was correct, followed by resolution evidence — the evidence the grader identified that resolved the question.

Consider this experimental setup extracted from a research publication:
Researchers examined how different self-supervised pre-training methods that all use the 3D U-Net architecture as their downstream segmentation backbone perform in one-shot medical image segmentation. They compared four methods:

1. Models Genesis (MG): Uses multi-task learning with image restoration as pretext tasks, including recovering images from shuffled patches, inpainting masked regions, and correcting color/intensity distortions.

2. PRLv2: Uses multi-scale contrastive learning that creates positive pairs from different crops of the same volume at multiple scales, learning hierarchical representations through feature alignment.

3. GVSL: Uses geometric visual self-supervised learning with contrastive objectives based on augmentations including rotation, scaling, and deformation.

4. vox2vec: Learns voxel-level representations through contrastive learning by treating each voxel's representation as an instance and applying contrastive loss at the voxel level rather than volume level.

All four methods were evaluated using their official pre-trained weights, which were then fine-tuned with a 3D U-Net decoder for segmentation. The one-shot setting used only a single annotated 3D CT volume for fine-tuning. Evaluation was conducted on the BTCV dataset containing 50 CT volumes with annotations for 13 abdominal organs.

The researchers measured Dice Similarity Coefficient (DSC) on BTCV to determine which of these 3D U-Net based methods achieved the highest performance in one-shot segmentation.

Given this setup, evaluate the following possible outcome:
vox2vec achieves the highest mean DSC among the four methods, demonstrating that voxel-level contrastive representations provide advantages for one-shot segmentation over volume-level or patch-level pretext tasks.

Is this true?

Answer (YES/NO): YES